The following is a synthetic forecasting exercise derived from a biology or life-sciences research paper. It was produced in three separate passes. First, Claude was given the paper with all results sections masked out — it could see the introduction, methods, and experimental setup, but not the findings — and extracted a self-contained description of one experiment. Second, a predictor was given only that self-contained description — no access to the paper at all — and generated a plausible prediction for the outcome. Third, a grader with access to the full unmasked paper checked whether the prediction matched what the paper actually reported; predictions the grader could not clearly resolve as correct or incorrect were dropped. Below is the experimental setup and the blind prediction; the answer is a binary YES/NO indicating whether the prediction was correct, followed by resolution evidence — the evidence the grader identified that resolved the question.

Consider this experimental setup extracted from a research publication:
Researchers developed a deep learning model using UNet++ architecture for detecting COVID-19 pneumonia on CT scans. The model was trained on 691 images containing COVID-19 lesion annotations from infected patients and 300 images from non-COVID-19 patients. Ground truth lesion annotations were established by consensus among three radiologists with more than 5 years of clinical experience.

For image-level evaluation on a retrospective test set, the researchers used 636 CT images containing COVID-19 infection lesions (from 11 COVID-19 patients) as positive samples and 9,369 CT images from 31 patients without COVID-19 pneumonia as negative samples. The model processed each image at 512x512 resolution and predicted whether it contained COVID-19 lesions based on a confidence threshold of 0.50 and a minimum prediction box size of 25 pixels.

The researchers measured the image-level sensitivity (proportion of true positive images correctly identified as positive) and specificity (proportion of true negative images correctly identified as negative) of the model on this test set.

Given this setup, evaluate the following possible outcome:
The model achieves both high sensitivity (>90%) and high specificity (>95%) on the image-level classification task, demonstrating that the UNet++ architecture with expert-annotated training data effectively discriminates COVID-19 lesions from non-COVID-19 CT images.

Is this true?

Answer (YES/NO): YES